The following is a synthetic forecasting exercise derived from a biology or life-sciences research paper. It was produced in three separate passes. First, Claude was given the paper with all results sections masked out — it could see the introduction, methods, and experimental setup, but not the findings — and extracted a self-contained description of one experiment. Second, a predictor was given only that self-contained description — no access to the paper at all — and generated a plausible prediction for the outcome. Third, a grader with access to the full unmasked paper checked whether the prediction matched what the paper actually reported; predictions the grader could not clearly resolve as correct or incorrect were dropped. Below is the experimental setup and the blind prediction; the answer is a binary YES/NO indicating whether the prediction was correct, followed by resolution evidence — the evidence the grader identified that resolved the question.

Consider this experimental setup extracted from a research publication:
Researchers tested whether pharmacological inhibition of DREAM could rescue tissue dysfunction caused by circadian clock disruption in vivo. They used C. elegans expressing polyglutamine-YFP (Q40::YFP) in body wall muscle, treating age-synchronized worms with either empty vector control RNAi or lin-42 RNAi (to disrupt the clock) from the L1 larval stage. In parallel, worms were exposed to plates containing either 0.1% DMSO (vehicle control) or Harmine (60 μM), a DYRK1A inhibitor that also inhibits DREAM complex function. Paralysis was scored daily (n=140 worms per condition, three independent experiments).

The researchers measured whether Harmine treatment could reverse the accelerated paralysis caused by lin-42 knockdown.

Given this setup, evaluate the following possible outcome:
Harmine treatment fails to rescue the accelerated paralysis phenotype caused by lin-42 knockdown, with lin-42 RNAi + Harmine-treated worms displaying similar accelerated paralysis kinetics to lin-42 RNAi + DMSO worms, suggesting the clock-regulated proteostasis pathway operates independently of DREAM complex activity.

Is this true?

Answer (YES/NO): NO